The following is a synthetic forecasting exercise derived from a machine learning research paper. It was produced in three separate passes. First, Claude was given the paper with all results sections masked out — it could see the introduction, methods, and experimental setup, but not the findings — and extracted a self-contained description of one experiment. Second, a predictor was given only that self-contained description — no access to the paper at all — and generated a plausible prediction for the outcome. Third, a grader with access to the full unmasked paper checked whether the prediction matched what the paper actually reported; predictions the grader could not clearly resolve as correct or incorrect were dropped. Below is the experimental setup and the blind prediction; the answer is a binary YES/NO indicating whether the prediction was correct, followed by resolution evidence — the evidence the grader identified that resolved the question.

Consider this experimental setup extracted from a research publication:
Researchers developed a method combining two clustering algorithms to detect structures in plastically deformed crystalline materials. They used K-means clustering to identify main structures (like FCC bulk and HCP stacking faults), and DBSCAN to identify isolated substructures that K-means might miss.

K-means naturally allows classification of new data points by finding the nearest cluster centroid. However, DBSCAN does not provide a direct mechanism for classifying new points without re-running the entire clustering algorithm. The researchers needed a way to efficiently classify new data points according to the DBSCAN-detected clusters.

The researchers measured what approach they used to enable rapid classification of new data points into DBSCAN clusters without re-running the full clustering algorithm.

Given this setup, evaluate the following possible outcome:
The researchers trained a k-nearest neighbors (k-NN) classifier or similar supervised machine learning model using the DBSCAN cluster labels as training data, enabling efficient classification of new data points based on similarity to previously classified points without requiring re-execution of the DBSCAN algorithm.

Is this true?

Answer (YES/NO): NO